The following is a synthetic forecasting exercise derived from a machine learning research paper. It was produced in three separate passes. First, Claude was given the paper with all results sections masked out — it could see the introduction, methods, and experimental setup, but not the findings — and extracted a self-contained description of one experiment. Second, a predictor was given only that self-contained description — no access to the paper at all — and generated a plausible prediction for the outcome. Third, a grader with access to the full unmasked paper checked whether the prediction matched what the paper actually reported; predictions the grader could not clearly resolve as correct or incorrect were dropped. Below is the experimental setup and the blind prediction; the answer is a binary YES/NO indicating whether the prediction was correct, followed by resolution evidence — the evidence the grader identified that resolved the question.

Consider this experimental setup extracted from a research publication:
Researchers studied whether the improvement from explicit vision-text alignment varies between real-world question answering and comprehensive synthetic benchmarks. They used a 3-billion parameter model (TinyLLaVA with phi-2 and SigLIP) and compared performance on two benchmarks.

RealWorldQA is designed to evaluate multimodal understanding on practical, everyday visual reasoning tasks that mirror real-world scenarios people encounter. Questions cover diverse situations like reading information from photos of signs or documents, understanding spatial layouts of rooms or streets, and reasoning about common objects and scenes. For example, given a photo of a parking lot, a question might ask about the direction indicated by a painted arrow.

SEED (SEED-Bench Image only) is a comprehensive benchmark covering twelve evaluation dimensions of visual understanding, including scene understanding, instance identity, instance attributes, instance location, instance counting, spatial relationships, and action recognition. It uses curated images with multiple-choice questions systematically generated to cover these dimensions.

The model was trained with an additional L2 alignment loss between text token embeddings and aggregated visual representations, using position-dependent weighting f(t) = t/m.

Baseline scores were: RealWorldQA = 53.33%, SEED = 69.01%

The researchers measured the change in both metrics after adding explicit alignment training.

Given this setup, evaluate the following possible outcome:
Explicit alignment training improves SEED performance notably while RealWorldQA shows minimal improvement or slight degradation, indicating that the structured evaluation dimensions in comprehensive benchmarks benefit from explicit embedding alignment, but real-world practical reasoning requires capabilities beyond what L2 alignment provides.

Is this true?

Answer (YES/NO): NO